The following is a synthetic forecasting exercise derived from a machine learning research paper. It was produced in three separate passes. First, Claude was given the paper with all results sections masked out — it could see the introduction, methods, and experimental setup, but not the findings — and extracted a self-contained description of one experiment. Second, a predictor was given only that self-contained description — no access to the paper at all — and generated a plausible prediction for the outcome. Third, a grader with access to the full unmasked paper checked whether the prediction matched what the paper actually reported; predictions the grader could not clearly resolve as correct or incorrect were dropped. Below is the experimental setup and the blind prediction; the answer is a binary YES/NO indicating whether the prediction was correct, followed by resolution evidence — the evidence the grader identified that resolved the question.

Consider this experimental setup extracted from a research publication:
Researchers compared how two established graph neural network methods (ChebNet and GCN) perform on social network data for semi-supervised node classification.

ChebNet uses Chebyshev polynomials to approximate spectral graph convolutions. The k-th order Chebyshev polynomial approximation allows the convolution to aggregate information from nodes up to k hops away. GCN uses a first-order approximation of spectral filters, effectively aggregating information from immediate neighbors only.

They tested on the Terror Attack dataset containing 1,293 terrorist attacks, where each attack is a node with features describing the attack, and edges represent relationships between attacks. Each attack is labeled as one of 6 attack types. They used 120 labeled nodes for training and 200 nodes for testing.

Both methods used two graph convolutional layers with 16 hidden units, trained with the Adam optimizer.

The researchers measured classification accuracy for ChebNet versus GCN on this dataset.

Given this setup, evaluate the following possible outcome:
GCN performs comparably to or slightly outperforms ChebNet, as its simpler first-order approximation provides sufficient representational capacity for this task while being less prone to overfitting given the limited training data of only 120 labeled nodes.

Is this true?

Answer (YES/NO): YES